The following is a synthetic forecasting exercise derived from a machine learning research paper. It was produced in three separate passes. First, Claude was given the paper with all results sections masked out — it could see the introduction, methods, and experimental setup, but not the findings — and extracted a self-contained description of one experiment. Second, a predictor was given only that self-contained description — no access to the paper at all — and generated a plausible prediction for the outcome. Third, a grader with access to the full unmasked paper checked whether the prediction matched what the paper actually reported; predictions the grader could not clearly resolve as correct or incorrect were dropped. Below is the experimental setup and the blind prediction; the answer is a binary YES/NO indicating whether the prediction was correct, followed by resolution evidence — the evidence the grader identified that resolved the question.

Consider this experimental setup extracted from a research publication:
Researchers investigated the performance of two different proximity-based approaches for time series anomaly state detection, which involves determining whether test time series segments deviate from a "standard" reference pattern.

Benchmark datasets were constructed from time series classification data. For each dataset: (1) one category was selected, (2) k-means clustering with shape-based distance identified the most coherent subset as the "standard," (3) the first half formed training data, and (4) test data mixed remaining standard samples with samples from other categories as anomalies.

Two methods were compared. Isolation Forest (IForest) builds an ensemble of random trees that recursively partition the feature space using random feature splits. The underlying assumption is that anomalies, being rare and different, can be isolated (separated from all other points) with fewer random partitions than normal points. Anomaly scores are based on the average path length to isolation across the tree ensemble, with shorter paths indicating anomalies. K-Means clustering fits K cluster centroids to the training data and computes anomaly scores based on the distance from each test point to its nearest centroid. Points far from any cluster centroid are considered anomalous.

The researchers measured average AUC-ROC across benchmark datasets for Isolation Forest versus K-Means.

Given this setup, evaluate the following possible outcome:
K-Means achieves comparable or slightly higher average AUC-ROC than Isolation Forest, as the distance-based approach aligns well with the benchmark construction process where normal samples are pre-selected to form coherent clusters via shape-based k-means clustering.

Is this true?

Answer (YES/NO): YES